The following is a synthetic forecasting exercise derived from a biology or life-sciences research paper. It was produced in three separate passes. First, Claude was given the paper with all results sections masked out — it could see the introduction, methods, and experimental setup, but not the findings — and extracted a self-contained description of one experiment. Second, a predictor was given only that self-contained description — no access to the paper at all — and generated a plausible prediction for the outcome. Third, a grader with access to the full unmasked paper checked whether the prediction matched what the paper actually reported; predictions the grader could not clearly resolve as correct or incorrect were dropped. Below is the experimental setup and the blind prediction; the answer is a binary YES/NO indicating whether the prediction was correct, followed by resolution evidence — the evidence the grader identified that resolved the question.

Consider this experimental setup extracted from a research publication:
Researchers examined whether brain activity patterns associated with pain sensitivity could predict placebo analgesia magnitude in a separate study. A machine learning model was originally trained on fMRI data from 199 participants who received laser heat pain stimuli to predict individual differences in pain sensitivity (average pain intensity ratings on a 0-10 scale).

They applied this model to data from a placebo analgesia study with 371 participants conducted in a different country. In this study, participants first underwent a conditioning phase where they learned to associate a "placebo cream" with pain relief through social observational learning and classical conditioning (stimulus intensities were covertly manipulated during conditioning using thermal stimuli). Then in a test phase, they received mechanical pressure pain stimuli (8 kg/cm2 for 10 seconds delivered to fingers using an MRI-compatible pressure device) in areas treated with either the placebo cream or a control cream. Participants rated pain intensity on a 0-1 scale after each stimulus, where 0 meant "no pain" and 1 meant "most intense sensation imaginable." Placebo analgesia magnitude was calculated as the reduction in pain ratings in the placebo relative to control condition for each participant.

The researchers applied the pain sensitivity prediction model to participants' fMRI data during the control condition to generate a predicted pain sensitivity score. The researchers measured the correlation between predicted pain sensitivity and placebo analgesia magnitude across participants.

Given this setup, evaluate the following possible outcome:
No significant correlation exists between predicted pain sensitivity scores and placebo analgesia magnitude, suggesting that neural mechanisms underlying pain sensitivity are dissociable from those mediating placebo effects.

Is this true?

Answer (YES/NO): NO